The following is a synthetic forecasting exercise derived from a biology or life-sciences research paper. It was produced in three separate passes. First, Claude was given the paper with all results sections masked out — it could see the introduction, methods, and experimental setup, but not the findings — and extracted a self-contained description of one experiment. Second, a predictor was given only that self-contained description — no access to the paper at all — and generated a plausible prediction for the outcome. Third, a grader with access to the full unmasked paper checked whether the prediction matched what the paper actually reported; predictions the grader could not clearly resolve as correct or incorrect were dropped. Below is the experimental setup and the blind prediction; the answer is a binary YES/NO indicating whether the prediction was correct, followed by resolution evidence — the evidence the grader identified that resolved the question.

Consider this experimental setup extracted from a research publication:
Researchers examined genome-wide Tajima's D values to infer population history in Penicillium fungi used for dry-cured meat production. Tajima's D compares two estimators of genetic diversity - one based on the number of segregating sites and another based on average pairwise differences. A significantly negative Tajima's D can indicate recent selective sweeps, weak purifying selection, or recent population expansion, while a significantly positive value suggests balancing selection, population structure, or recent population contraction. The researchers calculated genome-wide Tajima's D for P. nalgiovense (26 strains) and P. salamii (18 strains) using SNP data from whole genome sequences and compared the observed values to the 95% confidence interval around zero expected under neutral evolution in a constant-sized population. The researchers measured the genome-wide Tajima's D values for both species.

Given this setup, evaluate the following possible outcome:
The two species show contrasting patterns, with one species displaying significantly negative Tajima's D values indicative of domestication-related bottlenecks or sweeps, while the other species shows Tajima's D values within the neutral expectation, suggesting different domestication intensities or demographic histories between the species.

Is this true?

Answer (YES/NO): YES